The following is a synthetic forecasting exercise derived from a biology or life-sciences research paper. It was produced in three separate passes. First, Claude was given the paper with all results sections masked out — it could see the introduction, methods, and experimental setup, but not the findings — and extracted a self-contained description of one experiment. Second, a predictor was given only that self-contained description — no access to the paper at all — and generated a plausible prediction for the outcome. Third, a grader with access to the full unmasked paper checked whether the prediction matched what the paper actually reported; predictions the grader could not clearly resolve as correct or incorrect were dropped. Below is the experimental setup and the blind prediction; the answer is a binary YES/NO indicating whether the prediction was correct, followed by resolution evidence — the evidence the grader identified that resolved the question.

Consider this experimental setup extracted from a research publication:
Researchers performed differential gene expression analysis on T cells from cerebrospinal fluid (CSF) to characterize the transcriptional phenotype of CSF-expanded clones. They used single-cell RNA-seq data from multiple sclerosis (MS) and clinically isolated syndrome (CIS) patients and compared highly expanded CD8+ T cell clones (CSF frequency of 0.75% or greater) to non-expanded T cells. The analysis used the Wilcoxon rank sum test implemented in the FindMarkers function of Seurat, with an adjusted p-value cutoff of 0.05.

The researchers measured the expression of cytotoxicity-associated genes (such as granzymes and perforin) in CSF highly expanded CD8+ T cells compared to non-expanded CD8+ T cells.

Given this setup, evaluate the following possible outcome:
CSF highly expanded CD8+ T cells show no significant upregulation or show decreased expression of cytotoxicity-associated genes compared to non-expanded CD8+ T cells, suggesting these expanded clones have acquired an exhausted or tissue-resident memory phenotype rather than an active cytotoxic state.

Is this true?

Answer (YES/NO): NO